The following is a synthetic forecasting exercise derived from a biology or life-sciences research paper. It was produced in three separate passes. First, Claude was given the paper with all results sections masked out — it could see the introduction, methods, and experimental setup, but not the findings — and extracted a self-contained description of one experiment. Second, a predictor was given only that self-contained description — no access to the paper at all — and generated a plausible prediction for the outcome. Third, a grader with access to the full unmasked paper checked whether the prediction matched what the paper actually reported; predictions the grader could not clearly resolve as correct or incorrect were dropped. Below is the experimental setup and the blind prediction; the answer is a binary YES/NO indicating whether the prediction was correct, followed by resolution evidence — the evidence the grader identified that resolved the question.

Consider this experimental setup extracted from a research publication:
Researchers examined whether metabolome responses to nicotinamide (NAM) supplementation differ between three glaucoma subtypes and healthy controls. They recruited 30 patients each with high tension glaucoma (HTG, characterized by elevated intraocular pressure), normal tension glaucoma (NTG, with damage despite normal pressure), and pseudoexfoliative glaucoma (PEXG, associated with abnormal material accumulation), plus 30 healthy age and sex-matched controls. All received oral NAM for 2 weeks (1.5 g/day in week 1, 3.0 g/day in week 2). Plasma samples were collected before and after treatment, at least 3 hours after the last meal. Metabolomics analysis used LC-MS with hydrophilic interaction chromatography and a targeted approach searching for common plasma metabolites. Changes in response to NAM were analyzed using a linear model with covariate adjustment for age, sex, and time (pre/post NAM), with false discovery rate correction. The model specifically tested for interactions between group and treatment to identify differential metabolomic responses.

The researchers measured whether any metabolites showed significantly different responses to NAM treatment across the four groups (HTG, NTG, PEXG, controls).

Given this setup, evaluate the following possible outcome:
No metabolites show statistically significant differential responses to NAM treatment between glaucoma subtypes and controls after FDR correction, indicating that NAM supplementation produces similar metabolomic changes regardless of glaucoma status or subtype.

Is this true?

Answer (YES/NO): NO